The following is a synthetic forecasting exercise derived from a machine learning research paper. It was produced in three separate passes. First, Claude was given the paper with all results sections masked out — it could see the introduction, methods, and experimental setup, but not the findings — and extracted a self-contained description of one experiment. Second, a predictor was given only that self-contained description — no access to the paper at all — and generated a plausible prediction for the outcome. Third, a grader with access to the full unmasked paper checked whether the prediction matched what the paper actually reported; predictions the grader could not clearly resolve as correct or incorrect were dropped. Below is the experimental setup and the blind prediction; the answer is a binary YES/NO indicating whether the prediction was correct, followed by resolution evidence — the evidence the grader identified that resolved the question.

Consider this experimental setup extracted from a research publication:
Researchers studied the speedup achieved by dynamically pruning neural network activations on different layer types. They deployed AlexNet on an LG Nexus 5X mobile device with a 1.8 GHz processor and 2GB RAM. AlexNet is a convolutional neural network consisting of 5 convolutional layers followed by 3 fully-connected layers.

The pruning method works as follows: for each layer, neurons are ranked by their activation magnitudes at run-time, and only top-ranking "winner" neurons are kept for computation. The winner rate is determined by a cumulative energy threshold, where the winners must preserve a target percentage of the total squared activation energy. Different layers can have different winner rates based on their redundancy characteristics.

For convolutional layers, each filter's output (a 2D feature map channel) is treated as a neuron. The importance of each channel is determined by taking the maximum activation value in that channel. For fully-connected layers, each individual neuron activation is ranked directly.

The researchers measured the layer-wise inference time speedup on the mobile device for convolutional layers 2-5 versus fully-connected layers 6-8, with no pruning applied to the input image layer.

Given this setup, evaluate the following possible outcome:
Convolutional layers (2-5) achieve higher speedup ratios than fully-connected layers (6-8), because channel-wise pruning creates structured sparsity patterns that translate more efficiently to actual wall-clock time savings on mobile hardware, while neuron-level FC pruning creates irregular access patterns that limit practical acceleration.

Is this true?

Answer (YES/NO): NO